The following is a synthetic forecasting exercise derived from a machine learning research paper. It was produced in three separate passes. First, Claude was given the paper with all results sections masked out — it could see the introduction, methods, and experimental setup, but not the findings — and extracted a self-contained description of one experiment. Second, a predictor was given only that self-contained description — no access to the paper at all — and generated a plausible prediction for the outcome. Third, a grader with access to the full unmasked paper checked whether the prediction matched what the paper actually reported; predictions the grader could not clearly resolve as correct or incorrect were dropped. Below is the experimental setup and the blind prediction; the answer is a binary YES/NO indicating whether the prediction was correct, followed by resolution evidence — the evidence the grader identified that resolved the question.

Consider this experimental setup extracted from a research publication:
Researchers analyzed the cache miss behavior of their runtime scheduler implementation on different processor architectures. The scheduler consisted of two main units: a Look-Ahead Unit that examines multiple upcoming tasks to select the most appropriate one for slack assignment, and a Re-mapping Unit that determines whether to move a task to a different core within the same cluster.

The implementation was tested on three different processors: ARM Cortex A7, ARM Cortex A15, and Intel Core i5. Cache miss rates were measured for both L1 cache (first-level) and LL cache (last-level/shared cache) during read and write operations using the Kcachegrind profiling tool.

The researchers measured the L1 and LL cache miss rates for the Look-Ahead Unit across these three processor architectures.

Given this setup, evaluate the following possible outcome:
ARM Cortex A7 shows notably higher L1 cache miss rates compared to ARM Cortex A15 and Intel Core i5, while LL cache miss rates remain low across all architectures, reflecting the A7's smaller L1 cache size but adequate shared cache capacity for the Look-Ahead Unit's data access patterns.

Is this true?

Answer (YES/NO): NO